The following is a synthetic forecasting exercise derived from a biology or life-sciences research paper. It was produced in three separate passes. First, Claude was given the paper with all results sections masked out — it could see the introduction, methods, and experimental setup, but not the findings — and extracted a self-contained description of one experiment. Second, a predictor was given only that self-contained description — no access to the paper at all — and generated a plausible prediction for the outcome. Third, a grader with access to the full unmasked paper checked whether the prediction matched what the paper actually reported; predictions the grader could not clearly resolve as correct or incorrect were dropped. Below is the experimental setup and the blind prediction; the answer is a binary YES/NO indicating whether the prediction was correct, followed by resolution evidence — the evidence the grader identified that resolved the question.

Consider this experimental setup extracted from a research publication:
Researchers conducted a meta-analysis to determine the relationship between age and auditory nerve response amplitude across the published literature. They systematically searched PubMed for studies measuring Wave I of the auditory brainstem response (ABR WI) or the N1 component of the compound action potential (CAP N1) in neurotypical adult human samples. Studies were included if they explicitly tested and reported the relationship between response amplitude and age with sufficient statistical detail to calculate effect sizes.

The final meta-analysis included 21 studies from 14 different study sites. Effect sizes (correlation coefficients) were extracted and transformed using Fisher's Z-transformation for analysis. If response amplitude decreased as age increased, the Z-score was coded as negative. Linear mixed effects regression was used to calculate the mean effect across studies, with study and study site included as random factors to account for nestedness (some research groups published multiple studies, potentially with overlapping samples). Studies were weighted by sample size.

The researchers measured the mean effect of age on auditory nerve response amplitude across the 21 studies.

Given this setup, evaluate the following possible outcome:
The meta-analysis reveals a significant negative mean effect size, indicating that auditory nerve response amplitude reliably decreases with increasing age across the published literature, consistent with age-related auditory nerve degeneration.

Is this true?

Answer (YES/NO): YES